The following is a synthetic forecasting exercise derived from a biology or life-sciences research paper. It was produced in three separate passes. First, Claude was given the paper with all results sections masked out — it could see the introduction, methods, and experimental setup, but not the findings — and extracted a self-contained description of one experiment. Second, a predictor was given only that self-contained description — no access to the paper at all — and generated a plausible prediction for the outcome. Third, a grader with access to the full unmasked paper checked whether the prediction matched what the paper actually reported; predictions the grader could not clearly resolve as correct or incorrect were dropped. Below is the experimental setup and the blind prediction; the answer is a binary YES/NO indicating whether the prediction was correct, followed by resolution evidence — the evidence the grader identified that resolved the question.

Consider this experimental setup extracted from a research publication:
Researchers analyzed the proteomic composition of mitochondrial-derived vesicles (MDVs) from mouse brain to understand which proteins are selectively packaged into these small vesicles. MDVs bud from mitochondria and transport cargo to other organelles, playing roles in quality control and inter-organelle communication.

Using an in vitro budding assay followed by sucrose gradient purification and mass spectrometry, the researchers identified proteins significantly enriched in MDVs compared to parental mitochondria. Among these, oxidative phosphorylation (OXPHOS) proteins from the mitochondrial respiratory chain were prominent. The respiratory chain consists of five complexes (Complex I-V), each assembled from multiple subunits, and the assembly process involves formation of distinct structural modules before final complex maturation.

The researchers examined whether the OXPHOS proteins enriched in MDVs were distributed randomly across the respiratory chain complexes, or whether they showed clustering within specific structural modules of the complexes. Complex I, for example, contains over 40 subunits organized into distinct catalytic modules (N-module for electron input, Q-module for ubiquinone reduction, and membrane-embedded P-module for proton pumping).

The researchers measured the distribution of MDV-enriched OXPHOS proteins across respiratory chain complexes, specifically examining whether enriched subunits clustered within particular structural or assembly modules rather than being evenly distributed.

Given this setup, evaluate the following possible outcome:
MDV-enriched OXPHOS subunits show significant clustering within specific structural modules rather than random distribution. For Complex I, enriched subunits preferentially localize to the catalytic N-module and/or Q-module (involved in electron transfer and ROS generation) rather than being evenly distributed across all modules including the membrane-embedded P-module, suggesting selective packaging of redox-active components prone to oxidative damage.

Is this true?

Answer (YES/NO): NO